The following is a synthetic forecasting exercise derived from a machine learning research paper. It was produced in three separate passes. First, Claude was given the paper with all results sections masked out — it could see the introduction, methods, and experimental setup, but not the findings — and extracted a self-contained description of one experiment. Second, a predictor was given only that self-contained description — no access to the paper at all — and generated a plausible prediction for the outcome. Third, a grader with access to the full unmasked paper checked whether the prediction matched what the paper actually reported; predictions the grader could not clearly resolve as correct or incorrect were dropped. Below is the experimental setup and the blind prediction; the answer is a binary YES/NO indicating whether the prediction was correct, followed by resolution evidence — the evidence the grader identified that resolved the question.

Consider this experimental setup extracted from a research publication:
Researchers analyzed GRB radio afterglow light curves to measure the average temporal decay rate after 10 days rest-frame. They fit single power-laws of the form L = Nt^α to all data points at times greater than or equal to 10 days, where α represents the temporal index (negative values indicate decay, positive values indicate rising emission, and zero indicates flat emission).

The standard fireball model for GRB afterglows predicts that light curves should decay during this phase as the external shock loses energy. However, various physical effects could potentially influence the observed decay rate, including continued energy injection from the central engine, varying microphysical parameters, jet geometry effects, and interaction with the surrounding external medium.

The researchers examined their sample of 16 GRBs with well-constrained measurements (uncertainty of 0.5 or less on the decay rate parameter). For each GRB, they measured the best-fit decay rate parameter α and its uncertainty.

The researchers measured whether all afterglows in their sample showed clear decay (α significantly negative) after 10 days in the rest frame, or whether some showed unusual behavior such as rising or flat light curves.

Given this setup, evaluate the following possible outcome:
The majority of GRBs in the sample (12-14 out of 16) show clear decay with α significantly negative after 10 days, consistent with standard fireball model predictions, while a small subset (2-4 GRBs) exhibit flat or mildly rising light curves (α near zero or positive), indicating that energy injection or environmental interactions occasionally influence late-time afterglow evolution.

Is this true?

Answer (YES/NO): YES